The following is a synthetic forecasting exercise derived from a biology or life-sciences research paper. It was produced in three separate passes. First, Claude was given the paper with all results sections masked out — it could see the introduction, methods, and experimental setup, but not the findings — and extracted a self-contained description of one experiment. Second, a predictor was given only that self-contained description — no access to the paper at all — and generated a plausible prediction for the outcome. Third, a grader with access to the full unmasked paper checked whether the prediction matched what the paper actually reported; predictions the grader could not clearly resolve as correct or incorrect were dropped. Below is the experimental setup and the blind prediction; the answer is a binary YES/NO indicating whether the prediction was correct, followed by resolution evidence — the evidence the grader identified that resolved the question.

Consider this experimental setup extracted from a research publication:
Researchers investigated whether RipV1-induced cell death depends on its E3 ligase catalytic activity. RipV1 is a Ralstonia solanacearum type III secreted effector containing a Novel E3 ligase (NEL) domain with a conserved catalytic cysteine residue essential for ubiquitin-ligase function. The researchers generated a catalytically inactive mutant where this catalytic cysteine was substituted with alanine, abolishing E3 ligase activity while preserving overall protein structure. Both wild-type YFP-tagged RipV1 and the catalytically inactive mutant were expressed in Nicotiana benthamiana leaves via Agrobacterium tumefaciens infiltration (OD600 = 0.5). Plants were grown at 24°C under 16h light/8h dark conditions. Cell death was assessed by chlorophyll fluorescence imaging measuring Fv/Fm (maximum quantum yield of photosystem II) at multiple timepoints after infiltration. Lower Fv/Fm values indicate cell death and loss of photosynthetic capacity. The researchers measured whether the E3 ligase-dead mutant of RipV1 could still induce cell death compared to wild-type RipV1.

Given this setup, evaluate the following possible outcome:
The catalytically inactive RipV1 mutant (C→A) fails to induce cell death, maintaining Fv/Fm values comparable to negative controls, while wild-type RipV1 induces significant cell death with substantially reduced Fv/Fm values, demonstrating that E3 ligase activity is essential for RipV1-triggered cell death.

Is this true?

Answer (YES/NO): YES